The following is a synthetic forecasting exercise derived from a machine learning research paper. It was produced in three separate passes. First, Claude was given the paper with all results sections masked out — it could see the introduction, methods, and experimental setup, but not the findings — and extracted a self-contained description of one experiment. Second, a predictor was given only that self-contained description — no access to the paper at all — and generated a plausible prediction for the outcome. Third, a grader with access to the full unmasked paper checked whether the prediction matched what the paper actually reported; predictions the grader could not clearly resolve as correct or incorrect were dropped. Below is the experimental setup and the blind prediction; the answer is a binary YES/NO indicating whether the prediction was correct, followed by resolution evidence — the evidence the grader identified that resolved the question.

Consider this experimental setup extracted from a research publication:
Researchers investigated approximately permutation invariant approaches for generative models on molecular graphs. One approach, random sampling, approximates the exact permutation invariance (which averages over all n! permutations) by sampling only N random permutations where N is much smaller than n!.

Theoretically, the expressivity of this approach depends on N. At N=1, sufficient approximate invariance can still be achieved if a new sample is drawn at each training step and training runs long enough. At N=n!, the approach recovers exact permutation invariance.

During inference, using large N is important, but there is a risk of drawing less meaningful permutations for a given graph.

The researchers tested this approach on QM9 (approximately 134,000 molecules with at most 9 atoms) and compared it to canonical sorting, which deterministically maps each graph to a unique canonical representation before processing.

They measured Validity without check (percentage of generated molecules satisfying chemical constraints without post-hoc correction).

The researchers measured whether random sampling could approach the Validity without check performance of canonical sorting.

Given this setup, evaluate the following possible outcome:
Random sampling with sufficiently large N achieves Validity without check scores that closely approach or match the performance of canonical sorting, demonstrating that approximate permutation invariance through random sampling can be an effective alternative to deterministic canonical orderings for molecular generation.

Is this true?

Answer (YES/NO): NO